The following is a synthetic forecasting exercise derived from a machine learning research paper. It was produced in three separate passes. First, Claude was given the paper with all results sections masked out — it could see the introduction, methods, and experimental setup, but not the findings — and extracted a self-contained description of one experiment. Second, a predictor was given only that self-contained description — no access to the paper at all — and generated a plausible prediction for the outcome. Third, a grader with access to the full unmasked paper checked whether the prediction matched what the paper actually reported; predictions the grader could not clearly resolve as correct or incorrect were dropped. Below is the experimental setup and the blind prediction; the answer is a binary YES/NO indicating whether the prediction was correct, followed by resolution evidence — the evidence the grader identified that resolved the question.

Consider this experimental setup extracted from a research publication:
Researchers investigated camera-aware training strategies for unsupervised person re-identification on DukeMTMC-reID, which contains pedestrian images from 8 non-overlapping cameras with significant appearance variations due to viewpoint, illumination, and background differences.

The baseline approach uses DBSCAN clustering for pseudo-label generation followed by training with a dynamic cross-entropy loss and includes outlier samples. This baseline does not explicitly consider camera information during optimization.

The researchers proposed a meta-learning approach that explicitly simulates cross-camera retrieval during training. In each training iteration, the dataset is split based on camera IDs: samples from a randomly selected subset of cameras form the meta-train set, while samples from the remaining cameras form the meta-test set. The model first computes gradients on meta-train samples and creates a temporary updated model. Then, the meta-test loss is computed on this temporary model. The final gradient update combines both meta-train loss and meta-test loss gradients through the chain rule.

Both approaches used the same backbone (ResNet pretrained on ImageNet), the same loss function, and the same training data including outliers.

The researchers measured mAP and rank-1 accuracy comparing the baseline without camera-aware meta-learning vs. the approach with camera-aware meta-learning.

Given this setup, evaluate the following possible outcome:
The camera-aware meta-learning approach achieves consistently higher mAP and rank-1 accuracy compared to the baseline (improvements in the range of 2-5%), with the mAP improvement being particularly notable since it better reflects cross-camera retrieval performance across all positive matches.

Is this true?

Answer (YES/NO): NO